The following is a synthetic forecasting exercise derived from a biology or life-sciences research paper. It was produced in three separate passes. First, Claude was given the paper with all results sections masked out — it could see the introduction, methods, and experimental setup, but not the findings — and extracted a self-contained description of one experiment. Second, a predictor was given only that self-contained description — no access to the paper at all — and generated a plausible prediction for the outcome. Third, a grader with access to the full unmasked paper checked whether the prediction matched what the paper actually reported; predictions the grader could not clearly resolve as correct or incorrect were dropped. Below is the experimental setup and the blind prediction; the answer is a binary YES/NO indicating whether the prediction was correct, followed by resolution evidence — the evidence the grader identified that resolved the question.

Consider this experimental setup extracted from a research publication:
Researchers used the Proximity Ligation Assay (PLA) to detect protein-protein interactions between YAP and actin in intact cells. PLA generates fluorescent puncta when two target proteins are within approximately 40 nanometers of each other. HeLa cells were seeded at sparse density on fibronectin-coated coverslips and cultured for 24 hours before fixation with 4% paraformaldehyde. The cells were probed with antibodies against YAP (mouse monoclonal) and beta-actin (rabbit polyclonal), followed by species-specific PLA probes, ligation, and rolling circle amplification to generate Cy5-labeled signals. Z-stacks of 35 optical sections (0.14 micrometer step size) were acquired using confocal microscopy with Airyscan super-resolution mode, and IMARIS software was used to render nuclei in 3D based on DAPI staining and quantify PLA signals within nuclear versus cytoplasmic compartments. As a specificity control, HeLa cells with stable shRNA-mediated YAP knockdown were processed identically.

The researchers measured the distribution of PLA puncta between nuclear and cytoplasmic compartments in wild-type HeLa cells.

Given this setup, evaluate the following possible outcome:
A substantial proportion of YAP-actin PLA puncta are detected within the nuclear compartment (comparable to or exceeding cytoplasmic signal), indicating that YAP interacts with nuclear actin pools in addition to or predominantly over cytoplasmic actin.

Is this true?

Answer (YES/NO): YES